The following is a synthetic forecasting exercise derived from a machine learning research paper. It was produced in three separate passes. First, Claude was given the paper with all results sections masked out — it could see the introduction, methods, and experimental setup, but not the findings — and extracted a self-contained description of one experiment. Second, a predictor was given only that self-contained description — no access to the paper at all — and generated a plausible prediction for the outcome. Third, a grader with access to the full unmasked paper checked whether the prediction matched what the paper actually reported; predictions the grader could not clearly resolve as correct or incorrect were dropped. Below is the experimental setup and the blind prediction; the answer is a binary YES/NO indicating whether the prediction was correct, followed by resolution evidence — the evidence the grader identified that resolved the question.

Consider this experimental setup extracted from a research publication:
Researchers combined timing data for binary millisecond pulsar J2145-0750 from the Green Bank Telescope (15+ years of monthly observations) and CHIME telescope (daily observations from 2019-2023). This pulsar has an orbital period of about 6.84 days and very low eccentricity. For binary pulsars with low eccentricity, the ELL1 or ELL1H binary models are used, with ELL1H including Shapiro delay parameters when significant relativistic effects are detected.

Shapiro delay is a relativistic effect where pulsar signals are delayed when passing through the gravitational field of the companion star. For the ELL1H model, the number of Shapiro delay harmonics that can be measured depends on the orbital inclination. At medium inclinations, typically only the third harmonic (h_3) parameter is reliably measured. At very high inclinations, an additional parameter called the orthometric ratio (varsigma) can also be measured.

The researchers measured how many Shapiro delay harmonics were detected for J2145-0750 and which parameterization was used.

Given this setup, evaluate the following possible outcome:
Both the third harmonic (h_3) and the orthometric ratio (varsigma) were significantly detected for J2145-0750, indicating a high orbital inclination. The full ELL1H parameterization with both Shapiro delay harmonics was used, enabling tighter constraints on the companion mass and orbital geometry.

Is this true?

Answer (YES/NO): NO